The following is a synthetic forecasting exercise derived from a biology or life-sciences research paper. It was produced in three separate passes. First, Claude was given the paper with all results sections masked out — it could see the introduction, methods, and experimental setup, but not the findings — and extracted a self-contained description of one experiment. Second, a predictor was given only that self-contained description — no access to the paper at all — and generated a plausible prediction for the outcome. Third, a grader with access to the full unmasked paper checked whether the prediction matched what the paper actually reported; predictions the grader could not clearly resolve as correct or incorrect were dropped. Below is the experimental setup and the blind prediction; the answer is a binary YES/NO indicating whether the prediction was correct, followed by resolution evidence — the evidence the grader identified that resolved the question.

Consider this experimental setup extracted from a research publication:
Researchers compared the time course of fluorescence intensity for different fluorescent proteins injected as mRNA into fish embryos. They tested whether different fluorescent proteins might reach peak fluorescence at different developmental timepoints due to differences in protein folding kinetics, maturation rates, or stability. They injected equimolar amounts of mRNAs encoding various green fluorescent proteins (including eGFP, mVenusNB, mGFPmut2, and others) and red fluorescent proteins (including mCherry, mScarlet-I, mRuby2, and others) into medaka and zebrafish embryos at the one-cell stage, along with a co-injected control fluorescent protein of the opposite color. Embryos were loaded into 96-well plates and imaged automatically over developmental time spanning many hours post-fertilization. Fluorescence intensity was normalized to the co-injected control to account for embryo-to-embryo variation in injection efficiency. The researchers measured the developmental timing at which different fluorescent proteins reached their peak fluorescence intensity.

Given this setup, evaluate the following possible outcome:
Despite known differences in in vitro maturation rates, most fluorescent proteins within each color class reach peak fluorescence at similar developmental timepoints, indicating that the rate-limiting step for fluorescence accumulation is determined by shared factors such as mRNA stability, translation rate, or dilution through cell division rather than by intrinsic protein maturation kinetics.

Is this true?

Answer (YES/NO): NO